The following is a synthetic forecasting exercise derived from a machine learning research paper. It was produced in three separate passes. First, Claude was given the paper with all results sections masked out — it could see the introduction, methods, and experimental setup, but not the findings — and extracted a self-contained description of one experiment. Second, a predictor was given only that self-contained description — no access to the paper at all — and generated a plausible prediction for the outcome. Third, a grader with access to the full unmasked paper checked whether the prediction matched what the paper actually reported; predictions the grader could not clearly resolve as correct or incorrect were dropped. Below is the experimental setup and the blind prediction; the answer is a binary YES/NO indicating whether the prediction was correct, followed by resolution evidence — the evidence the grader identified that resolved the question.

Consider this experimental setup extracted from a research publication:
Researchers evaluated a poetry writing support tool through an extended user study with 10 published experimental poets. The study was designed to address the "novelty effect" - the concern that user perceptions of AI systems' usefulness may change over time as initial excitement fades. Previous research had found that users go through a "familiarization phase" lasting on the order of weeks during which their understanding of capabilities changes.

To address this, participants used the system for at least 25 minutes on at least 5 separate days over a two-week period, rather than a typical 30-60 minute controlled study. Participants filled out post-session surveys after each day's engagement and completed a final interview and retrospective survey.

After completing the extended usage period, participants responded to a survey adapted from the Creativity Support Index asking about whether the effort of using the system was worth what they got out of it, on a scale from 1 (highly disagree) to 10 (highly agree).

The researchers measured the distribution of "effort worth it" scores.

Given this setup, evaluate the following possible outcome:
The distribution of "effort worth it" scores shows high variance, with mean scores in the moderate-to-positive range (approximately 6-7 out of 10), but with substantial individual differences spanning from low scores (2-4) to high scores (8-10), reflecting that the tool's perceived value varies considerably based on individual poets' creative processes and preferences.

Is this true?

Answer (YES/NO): NO